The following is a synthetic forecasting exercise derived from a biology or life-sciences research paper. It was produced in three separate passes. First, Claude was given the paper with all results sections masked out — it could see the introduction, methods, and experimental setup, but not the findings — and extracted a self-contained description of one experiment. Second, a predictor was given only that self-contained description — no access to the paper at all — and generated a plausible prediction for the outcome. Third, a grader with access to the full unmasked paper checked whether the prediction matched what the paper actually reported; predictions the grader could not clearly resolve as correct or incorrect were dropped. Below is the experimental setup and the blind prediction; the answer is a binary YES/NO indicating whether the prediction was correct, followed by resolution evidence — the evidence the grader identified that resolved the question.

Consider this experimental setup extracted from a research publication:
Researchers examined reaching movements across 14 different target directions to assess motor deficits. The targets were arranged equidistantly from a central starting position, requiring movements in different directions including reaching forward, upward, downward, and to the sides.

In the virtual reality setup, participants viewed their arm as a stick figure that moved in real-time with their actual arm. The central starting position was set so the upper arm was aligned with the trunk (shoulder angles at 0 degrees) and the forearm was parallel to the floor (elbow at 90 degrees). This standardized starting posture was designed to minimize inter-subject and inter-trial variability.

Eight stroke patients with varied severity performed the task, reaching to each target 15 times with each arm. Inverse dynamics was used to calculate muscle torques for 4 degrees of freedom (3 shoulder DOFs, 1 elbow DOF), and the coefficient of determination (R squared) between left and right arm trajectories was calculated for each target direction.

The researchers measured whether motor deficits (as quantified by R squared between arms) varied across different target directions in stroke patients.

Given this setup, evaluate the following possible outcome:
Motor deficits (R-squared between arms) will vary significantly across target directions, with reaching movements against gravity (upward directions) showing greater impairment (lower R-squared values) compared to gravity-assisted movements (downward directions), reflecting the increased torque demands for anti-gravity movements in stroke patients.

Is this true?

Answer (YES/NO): NO